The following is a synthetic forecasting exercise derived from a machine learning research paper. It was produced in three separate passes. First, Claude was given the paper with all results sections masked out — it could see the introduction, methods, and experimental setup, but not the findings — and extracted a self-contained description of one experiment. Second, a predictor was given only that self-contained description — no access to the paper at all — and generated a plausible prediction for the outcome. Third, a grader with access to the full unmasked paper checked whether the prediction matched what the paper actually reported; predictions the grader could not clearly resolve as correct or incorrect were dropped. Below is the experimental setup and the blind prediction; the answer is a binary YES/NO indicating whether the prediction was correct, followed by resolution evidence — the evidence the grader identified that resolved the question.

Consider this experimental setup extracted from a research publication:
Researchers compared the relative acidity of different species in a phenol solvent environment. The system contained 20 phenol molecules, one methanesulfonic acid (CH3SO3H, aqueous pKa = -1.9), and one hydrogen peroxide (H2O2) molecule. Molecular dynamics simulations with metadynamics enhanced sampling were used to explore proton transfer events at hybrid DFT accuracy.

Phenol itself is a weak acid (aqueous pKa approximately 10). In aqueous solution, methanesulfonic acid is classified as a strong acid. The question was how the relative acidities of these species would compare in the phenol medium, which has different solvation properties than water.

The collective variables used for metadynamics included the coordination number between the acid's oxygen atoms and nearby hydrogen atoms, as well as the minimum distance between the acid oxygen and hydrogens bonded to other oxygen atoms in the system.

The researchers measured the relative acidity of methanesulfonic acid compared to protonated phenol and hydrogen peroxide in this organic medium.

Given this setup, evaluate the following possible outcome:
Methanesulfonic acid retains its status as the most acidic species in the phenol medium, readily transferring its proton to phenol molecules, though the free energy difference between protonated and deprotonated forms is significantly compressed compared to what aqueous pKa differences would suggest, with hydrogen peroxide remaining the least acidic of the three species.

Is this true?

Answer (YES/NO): NO